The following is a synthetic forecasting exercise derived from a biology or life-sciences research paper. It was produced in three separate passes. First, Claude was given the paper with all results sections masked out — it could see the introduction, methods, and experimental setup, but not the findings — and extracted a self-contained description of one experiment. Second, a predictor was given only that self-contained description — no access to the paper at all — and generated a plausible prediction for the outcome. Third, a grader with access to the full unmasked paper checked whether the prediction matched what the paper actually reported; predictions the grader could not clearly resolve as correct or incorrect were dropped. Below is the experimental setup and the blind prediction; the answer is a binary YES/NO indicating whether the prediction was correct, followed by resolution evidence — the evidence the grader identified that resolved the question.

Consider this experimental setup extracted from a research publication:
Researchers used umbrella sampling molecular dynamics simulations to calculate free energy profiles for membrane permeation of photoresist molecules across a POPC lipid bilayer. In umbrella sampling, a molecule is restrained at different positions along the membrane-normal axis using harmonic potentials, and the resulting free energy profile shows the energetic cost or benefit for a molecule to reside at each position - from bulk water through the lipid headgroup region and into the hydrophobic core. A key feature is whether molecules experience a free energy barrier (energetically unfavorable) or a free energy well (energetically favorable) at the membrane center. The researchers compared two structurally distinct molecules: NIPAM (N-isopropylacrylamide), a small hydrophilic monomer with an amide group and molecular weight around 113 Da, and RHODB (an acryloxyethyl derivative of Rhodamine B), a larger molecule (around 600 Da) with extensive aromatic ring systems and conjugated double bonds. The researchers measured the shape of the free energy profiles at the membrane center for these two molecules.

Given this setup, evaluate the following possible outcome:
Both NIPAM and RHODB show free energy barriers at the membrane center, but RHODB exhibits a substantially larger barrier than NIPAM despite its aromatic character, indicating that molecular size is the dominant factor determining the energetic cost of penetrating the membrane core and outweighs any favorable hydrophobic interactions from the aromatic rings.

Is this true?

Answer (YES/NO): NO